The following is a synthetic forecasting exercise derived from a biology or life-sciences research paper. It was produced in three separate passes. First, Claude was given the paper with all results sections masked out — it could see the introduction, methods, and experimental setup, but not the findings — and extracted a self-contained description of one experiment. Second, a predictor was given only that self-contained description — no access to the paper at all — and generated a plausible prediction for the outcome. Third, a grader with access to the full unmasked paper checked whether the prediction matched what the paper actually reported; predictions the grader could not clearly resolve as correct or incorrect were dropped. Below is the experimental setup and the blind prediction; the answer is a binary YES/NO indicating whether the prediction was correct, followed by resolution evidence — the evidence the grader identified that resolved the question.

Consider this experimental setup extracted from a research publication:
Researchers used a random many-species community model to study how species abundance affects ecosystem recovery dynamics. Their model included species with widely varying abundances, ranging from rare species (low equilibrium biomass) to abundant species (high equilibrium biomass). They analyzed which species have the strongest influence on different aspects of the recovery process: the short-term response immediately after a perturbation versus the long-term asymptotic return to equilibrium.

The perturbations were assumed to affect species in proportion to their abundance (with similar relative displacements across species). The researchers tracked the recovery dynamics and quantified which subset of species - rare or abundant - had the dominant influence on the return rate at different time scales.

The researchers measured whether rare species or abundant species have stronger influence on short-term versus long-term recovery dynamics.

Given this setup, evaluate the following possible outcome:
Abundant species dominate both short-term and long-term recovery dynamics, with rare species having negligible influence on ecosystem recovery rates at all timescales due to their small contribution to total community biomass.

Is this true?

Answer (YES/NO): NO